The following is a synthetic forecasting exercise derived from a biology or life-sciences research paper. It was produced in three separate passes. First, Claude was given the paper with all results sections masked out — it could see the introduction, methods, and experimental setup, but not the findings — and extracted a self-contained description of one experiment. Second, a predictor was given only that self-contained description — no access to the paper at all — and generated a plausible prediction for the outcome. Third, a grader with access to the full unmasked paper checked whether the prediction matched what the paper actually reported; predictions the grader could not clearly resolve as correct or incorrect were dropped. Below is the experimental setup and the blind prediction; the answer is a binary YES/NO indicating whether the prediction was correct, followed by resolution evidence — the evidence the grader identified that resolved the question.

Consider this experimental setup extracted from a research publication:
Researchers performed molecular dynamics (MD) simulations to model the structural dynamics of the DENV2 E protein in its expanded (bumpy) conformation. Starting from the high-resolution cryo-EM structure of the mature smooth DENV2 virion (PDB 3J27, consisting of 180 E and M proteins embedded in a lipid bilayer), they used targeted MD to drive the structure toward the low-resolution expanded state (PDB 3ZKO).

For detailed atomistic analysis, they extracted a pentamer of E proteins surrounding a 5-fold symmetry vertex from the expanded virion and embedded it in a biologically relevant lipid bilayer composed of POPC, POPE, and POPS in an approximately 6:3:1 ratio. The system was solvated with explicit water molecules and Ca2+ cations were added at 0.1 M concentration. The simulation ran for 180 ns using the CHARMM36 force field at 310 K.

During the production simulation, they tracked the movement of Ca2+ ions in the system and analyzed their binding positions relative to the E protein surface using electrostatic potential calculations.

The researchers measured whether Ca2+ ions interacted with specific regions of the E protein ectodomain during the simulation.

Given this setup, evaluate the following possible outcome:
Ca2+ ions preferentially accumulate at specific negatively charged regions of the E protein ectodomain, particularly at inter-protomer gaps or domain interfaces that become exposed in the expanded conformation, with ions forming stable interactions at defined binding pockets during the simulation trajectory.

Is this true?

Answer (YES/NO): YES